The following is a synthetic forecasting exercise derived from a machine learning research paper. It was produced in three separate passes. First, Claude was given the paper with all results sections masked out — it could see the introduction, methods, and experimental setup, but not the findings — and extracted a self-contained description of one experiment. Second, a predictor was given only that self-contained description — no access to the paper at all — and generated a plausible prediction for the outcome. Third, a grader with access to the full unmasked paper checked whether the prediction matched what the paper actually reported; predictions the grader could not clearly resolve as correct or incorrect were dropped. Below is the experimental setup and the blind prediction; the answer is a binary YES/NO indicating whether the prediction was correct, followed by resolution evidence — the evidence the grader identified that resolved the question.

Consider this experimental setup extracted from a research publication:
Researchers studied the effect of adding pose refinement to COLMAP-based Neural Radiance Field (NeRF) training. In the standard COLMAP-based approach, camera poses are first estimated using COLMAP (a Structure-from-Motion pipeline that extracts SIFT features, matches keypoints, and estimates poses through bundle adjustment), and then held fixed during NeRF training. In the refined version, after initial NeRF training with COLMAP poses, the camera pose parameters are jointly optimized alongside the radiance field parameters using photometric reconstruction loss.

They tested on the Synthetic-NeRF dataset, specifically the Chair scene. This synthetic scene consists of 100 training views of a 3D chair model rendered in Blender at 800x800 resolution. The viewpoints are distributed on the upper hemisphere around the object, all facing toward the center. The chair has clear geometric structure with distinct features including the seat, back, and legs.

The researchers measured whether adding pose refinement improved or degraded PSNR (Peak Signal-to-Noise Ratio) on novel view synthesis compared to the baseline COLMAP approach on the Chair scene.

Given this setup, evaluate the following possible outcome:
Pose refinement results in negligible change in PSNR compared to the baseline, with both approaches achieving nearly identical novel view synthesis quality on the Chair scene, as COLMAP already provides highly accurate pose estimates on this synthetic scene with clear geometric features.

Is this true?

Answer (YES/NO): NO